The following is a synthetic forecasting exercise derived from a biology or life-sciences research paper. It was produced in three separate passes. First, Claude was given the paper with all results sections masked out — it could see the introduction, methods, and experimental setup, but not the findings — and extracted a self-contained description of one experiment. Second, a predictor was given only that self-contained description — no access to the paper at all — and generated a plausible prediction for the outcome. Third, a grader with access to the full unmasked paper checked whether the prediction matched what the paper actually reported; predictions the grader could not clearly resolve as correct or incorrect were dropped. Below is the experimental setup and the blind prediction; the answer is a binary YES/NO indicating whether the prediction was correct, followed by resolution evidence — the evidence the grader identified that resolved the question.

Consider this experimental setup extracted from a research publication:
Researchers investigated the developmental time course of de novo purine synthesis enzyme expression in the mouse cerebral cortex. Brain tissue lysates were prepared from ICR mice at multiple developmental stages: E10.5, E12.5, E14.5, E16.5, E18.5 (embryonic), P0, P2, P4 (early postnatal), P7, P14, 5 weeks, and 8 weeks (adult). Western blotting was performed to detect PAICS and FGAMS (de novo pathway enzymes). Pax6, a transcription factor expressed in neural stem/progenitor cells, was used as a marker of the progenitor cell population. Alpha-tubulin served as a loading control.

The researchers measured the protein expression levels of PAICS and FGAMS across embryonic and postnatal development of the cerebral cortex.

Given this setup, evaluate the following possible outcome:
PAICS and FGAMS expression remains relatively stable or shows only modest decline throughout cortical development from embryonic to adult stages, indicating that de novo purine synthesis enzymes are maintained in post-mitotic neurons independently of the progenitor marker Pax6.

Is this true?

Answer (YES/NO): NO